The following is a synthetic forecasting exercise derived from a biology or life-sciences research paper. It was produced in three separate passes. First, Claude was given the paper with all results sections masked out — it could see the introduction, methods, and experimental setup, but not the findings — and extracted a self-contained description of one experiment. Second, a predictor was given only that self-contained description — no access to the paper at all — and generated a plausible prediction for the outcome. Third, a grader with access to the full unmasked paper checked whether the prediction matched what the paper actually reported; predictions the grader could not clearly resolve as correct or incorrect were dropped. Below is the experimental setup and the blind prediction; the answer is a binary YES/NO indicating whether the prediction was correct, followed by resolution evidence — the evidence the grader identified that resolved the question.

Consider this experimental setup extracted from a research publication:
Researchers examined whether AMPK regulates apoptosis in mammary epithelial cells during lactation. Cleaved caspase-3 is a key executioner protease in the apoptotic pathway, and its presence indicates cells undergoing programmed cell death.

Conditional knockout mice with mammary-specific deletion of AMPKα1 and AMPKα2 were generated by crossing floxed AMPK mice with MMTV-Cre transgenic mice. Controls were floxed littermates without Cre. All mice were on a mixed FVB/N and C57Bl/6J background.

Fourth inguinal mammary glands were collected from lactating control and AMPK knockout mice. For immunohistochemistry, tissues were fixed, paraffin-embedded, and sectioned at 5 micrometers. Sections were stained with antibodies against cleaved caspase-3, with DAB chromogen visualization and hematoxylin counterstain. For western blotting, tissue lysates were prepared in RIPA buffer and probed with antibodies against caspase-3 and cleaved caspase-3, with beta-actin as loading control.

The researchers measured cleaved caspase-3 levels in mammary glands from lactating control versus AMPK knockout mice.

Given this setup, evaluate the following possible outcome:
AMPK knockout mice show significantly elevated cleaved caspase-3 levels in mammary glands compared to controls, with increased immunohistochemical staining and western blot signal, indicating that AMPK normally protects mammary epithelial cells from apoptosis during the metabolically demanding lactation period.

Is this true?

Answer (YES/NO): NO